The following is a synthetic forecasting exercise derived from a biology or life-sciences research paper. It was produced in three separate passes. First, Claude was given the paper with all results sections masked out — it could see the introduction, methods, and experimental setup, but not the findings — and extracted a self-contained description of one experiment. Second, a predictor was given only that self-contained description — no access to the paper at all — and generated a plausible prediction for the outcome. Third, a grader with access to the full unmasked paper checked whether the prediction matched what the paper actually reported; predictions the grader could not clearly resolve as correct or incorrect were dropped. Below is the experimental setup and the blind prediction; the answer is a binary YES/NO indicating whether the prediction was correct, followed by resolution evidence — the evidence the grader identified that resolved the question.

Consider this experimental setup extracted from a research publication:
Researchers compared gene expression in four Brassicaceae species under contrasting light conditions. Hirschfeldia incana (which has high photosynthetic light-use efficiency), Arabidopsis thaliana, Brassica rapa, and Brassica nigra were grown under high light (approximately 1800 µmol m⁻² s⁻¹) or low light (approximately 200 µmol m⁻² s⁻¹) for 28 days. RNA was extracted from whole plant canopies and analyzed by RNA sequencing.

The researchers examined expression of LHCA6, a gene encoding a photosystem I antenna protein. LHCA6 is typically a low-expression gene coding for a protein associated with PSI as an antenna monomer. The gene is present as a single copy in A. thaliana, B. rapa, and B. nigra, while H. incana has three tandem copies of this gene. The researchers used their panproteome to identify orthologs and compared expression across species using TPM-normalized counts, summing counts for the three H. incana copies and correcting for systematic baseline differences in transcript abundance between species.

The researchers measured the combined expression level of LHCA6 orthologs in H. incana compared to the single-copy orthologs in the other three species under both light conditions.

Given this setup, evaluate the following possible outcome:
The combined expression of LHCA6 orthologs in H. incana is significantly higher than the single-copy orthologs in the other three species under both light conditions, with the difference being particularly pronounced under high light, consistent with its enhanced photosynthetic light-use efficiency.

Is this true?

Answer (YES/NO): NO